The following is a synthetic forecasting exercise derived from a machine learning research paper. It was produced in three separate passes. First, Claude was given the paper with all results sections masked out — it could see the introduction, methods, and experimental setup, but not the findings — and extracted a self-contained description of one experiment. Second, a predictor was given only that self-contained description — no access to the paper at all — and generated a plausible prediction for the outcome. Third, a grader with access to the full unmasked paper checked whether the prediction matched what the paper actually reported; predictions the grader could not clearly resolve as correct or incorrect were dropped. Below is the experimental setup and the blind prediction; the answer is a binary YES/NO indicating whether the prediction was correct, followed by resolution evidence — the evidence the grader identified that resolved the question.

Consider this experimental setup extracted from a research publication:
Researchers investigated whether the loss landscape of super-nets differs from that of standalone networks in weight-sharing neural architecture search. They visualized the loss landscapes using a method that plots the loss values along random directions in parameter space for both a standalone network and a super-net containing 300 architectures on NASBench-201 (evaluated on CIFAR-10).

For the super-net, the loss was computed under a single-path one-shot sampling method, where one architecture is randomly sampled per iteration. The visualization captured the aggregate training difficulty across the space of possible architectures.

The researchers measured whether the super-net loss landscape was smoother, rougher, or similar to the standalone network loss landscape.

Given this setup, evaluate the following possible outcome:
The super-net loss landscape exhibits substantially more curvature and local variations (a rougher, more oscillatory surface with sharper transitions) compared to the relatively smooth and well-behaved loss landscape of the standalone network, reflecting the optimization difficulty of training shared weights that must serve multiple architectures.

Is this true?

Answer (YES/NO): YES